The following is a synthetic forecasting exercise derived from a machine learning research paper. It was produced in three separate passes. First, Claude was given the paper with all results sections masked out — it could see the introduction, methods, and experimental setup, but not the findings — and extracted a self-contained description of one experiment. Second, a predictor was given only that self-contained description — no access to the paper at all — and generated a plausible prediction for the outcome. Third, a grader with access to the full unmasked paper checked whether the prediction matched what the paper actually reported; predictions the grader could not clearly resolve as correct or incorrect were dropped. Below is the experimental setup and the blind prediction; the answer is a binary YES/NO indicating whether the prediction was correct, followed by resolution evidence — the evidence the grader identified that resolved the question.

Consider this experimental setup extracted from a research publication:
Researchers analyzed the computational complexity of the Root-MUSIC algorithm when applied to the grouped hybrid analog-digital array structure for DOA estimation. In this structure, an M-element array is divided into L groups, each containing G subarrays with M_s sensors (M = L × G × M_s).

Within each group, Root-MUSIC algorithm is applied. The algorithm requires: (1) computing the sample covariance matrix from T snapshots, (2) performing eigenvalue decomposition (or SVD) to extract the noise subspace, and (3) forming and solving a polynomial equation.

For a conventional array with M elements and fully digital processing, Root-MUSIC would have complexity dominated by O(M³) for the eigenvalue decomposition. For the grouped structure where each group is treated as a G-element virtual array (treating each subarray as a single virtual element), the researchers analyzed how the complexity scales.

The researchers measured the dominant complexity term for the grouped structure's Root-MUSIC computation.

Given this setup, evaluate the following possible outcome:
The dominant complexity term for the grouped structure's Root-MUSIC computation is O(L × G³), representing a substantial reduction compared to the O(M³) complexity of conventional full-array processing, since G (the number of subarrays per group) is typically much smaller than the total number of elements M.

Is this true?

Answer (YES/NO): NO